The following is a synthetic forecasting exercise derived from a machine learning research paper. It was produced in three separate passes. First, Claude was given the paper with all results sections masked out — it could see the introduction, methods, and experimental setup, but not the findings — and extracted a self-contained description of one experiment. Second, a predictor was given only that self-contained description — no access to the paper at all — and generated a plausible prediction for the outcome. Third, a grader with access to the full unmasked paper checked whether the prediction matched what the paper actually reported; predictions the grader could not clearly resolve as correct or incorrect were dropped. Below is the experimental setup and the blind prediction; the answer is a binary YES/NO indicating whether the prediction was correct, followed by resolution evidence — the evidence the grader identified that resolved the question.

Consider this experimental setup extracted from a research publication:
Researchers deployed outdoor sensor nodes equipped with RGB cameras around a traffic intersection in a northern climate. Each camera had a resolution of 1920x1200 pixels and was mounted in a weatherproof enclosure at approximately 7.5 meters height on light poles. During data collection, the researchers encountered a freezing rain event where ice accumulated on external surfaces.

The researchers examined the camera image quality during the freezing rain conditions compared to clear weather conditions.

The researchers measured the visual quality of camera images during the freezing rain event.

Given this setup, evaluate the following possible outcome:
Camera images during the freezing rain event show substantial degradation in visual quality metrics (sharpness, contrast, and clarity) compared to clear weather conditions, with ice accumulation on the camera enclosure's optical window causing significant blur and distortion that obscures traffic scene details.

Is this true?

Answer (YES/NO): YES